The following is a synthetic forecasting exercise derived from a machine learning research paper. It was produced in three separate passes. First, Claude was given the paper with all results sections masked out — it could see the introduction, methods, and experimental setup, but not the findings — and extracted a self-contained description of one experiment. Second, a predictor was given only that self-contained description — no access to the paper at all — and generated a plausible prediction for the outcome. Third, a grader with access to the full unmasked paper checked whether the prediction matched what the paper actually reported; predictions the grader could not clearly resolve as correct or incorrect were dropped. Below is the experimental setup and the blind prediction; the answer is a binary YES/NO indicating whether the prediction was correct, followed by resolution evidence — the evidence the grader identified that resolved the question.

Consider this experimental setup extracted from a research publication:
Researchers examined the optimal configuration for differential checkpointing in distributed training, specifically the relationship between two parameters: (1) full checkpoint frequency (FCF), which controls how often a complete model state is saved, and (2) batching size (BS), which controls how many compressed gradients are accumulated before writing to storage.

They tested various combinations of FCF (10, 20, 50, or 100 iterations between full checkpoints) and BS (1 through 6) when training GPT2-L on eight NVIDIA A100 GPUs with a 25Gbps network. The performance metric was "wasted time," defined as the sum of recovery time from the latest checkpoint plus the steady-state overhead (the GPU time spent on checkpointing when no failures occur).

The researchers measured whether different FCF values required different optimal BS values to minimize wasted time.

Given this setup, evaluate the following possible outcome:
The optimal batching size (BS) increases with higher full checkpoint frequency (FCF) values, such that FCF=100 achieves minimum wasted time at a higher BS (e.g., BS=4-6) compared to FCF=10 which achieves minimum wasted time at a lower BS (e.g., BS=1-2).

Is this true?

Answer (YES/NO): NO